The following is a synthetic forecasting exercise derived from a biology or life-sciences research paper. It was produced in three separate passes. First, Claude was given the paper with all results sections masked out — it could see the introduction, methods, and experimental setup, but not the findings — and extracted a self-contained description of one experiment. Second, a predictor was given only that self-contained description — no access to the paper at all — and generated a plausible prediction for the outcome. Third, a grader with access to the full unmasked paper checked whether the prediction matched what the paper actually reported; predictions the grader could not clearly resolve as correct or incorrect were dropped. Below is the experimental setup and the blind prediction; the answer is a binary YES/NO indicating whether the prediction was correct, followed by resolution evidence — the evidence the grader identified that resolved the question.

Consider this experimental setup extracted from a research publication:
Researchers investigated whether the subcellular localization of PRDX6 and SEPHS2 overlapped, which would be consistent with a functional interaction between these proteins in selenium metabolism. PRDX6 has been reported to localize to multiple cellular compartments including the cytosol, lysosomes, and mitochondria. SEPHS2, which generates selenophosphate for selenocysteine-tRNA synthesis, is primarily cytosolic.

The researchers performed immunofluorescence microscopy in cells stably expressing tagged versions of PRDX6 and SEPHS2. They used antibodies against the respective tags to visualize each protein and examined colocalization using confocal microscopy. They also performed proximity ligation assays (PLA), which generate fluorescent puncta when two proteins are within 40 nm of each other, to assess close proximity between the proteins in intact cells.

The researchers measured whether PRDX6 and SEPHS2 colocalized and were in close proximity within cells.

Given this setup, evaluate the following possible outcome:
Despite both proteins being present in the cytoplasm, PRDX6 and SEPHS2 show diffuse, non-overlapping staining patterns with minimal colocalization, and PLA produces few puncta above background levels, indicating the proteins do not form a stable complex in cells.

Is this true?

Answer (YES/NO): NO